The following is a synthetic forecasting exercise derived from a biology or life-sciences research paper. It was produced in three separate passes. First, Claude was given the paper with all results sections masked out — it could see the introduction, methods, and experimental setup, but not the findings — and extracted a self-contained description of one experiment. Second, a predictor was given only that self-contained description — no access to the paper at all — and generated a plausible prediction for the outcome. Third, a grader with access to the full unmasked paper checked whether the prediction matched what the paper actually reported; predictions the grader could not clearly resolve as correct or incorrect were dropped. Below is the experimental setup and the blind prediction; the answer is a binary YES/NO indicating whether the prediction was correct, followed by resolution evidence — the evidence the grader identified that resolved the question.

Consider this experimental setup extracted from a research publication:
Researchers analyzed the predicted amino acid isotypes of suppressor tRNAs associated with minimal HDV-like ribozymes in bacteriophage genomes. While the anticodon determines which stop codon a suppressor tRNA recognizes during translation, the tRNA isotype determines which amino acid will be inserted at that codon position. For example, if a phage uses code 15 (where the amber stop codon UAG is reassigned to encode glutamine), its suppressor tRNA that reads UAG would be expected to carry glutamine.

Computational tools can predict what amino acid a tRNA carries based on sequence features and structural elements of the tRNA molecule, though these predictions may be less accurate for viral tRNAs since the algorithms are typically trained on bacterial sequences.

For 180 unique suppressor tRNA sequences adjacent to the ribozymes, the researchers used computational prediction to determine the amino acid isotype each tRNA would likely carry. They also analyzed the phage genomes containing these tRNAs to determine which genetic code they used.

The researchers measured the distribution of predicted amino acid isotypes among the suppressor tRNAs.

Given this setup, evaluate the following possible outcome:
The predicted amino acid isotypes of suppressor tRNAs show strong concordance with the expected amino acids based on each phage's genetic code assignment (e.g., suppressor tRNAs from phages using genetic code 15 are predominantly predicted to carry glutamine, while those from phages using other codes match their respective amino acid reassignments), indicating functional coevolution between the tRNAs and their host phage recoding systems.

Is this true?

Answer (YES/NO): NO